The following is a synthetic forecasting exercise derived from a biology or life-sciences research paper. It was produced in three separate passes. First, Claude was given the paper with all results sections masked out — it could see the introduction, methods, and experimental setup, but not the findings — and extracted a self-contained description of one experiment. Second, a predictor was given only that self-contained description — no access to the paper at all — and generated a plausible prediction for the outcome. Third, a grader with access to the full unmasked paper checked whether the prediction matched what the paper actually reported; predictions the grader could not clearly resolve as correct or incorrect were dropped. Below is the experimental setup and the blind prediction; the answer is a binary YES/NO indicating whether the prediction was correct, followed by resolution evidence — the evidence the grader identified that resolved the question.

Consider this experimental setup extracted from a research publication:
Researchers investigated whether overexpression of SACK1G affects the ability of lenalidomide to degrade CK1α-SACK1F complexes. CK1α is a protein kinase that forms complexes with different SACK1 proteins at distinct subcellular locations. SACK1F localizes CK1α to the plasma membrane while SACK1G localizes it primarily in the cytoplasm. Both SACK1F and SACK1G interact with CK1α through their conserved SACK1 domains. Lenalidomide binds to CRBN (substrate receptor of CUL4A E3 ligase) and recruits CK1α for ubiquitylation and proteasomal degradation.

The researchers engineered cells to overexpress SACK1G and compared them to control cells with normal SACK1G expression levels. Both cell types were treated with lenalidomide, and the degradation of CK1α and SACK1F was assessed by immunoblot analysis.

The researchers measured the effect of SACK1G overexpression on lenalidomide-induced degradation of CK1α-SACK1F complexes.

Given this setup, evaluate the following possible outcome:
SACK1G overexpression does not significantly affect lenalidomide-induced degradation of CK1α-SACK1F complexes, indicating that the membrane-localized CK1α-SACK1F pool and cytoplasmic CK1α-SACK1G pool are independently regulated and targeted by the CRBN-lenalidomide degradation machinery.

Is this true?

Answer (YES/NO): NO